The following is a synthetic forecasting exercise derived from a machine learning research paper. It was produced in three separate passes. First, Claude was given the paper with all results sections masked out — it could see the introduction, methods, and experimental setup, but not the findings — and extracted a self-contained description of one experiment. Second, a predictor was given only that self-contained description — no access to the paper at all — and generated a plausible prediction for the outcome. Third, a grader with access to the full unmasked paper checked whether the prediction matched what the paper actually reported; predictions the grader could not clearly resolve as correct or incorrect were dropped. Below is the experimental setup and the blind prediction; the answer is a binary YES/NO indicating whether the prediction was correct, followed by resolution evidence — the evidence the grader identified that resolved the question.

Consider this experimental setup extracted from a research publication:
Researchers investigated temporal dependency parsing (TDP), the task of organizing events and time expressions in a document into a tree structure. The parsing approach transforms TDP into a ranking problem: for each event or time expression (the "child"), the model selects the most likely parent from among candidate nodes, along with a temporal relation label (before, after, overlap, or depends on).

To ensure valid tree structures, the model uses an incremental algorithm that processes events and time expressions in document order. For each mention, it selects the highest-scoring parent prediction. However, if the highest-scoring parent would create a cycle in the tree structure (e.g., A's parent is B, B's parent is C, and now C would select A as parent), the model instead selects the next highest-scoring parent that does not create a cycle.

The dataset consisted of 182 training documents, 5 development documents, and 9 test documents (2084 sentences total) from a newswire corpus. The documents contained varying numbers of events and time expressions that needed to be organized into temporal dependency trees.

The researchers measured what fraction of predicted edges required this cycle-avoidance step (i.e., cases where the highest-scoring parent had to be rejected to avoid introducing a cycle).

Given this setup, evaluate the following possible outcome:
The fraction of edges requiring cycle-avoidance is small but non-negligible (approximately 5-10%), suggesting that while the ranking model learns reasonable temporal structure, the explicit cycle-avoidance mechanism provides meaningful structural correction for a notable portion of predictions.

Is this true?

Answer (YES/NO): NO